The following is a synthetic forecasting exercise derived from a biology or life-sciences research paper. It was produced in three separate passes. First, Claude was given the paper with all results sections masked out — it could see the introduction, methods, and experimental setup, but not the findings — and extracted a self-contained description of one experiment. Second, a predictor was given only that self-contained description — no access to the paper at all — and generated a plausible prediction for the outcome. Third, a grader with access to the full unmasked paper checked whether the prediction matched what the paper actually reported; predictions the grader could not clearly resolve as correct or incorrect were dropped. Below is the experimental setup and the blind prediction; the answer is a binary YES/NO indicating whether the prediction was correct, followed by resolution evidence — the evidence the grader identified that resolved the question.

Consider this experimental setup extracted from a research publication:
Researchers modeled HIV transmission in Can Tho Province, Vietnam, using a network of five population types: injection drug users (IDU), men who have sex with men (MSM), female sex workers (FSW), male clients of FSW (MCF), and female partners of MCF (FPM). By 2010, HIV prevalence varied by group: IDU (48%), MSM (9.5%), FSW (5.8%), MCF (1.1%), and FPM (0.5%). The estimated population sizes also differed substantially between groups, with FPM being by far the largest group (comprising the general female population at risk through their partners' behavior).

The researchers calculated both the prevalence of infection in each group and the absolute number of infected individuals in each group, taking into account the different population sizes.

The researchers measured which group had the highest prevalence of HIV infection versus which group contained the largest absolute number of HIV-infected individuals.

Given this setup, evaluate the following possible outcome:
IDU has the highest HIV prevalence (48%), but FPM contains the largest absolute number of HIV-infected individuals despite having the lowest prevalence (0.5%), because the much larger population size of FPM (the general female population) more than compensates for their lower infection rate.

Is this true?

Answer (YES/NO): YES